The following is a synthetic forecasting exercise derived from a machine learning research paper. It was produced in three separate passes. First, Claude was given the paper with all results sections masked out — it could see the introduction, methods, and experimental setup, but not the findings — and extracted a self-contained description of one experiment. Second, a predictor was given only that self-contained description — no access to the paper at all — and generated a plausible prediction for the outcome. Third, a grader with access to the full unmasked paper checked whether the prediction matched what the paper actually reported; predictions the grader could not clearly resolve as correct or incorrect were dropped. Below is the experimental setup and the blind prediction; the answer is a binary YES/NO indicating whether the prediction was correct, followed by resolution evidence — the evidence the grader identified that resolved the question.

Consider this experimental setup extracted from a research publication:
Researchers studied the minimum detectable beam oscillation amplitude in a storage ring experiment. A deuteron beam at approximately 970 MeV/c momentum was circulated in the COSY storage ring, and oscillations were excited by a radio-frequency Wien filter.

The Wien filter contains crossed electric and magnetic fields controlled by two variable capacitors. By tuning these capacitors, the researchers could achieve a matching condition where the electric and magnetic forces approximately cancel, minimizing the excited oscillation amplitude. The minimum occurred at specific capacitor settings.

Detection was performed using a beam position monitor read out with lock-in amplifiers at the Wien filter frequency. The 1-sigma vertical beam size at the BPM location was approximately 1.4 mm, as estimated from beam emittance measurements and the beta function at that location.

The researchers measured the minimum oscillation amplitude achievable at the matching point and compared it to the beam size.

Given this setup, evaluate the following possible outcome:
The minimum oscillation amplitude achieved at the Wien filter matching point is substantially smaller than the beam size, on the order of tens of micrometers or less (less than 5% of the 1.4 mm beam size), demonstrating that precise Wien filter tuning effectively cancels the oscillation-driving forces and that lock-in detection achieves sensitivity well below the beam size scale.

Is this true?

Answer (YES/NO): YES